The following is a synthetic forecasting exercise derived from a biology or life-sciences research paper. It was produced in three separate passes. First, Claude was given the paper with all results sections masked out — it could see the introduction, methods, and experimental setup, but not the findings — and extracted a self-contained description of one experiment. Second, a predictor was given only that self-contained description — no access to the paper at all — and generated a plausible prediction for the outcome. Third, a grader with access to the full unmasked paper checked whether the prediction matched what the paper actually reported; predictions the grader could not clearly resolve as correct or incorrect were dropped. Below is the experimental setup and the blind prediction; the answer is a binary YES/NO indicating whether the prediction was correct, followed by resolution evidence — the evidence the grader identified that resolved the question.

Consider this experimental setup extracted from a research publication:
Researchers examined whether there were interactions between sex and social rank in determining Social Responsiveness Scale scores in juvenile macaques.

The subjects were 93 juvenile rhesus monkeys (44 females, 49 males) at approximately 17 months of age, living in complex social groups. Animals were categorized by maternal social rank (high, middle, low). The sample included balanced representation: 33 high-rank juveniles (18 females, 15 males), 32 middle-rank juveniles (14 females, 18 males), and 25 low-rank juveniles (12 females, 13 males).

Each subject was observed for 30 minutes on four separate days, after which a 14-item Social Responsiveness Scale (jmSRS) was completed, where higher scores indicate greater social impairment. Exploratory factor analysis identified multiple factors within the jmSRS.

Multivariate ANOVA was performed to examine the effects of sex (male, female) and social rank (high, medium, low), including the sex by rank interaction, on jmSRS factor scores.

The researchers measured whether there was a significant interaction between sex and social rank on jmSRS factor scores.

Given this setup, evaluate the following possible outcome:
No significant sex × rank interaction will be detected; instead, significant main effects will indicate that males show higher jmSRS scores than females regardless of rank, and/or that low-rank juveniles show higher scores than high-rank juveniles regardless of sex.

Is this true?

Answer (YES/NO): NO